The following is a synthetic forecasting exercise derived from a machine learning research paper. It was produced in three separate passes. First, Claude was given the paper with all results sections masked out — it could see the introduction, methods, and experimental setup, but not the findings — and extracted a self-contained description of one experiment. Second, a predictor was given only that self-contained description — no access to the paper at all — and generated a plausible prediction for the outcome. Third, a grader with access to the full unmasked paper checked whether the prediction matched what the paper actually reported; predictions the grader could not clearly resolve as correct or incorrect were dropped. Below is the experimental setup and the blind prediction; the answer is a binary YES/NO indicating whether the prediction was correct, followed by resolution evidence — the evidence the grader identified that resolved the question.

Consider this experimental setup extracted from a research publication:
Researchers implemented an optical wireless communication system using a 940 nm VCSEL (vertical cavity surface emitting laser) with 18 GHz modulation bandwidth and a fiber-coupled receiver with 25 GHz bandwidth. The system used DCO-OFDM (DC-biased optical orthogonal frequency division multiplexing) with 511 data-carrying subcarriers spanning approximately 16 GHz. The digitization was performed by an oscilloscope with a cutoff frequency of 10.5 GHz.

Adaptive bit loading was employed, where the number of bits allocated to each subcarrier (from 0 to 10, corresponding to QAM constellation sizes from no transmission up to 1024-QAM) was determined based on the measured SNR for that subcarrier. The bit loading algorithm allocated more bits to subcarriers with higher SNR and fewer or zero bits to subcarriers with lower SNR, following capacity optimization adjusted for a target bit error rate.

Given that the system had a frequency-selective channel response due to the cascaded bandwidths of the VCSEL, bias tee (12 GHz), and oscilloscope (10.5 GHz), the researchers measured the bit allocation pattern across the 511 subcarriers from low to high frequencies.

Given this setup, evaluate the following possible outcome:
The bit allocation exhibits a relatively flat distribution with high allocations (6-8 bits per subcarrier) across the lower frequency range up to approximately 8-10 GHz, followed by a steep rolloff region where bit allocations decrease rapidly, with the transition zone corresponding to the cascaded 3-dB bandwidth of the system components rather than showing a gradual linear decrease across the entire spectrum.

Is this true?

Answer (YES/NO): NO